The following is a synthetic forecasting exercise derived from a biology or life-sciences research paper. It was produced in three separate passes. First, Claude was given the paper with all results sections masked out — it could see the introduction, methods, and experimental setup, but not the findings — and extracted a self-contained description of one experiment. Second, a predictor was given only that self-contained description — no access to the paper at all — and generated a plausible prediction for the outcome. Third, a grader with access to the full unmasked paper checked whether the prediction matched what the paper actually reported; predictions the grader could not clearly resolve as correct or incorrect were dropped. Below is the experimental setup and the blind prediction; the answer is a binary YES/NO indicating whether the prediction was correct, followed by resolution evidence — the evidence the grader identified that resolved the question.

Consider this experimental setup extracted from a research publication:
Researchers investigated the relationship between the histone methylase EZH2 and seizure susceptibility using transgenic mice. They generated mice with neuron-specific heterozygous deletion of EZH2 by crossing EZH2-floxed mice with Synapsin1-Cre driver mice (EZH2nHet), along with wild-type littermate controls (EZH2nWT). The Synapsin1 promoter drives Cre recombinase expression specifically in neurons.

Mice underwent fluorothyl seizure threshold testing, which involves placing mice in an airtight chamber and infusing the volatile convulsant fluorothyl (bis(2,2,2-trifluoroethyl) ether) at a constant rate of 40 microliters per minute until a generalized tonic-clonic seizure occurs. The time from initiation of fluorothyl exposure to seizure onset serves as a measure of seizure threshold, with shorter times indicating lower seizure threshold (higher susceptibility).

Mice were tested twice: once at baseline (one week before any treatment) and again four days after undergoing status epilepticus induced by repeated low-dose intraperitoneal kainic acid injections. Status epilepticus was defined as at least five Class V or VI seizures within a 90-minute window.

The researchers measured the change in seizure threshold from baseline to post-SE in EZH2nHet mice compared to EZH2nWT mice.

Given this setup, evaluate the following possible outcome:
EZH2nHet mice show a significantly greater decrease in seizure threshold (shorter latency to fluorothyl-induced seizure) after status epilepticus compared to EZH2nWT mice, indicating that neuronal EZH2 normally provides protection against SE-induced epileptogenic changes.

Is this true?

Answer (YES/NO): YES